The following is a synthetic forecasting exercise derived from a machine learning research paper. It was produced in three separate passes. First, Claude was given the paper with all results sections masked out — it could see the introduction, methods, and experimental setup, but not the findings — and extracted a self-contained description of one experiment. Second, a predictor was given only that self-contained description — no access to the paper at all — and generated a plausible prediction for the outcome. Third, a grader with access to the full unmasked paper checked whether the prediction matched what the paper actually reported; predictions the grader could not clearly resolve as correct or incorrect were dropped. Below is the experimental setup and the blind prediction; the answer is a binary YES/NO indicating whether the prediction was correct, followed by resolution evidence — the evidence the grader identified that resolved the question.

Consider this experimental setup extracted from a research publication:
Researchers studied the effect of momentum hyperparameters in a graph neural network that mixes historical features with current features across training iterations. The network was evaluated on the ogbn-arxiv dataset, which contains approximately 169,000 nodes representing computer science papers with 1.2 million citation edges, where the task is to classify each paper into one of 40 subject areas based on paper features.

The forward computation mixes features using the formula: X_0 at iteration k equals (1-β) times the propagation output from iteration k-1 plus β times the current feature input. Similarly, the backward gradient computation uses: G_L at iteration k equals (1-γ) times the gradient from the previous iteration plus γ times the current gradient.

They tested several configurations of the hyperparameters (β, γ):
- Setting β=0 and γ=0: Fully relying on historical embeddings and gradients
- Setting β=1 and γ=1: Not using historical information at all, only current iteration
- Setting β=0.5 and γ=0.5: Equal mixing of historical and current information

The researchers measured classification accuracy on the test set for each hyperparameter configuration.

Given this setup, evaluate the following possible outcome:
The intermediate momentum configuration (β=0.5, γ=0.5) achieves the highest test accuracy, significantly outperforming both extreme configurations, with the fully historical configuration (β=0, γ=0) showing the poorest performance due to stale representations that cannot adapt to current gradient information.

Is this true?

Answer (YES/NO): YES